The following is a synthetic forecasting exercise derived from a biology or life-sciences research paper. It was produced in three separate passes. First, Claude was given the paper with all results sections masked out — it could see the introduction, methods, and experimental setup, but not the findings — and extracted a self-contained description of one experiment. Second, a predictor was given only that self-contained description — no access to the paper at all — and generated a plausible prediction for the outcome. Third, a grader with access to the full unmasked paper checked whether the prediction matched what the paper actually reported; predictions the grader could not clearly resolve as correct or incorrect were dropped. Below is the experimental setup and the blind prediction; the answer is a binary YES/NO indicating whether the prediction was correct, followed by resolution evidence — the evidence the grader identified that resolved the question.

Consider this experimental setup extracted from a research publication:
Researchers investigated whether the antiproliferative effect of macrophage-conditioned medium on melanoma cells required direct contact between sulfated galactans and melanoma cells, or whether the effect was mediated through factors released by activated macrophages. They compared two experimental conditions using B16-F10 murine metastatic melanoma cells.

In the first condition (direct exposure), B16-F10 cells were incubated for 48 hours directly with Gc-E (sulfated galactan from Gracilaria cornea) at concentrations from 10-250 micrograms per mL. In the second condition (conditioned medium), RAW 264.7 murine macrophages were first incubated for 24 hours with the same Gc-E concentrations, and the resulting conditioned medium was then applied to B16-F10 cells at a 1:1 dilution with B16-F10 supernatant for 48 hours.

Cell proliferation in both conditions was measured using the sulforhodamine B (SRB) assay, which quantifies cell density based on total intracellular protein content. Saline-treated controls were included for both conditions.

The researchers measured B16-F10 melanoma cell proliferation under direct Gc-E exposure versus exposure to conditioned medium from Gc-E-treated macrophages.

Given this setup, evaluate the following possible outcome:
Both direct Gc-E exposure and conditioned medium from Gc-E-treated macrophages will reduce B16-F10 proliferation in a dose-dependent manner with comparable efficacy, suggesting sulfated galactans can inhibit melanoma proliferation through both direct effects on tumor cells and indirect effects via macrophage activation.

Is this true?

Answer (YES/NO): NO